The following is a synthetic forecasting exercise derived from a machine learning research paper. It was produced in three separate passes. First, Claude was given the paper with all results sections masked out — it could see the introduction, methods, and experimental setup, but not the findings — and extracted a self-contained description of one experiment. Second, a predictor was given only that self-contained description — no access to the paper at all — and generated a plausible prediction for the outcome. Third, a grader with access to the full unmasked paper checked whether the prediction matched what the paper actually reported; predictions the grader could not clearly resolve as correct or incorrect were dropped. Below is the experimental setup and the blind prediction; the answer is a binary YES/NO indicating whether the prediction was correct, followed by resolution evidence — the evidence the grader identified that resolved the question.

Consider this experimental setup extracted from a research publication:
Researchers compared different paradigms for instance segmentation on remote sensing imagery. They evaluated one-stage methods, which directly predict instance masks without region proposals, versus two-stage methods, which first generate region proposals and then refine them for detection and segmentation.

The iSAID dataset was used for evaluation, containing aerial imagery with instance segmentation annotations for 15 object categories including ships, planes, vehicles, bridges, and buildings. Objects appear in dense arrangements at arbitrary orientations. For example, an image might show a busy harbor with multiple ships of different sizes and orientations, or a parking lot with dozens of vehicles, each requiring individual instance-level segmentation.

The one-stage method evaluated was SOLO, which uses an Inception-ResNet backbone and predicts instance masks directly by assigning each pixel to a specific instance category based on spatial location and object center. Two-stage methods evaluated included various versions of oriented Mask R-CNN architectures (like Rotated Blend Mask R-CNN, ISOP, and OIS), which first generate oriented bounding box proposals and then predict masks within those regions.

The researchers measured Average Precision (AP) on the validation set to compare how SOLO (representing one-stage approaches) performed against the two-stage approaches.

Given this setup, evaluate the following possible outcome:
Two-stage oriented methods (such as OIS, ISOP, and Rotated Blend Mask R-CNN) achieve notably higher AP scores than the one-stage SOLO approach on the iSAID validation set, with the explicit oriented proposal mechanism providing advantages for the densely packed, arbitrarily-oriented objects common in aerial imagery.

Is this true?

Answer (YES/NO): YES